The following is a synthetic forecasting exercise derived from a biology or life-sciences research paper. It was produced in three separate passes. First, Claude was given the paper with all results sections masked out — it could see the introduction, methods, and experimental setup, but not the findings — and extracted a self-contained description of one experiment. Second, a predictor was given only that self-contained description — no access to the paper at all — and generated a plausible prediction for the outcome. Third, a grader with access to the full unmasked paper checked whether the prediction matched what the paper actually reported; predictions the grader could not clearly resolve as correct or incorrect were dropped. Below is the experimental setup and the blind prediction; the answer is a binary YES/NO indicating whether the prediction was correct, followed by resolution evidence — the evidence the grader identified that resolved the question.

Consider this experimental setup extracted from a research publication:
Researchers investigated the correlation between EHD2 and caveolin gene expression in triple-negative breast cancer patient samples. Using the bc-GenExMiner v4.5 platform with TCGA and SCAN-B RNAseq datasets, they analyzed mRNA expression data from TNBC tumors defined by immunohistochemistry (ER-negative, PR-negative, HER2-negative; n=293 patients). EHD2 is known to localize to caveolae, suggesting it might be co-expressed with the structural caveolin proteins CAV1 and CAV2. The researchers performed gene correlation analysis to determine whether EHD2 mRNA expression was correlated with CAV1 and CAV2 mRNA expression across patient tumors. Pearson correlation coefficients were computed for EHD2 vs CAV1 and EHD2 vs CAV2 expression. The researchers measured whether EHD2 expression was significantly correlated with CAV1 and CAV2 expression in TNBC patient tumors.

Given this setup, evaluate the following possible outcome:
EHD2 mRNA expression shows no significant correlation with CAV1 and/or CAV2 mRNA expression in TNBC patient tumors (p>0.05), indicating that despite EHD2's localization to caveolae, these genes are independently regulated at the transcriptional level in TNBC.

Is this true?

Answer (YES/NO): NO